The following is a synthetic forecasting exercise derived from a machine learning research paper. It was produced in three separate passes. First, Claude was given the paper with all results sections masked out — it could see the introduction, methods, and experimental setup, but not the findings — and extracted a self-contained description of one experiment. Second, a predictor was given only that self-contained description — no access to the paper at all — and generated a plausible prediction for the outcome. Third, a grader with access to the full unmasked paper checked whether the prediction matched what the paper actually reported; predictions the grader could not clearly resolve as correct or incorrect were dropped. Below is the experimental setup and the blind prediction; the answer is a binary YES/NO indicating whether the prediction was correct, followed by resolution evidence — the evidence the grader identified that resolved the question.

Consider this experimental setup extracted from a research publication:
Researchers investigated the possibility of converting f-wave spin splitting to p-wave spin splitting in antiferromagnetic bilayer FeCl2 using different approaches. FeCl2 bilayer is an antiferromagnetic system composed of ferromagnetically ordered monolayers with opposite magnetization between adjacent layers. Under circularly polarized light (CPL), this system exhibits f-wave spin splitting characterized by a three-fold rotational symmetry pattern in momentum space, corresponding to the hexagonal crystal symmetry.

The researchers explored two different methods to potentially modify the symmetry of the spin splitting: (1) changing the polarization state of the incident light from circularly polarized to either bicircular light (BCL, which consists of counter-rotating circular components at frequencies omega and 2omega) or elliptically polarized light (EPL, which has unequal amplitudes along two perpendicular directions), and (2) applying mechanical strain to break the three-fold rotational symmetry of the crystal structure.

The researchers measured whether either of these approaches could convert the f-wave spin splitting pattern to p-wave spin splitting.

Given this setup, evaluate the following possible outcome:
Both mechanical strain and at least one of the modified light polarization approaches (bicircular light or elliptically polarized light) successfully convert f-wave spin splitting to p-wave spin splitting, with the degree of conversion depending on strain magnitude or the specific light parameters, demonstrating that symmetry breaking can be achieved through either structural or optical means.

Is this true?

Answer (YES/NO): YES